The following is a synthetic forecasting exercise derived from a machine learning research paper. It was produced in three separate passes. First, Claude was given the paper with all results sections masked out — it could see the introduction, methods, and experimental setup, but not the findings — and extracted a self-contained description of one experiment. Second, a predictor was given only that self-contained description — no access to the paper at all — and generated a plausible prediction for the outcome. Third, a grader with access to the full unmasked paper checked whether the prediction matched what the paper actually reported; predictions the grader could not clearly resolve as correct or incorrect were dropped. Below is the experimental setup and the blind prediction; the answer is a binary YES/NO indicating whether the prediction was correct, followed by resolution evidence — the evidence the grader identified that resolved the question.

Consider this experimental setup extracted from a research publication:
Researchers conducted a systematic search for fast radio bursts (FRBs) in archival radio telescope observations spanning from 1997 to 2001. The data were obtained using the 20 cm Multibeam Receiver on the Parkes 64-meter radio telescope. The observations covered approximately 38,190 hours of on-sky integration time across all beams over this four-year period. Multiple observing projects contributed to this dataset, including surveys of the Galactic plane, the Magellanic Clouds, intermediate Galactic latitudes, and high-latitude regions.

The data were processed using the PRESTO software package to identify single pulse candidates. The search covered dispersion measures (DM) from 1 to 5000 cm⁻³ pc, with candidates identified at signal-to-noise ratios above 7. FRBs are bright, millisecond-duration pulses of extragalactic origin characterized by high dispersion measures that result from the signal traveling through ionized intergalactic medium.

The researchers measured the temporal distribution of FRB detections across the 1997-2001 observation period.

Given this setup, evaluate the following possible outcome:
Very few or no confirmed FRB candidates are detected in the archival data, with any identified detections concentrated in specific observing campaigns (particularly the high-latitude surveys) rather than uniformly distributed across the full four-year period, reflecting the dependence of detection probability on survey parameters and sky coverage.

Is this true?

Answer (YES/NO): NO